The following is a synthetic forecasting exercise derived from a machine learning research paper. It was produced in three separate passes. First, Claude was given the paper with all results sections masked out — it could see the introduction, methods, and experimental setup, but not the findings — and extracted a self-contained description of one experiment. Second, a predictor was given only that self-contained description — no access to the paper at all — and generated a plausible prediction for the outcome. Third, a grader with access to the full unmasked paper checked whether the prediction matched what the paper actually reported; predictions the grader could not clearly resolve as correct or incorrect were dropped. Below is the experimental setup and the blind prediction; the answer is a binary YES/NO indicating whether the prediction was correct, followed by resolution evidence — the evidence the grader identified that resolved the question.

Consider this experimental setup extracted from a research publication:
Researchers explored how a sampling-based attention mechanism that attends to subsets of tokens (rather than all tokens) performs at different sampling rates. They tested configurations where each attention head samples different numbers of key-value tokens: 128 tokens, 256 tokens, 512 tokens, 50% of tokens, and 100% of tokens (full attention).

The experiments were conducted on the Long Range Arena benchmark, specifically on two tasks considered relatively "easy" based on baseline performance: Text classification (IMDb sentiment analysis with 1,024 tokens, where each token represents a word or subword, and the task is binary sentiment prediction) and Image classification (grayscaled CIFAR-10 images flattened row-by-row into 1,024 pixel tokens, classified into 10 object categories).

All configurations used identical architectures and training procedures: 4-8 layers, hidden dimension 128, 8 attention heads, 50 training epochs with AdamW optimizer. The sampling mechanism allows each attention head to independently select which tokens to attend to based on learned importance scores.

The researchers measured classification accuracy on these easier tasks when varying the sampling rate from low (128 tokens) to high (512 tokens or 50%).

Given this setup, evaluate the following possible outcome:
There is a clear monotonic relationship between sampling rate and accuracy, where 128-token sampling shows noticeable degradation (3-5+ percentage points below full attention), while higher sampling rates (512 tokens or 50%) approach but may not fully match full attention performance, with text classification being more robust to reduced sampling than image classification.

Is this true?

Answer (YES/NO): NO